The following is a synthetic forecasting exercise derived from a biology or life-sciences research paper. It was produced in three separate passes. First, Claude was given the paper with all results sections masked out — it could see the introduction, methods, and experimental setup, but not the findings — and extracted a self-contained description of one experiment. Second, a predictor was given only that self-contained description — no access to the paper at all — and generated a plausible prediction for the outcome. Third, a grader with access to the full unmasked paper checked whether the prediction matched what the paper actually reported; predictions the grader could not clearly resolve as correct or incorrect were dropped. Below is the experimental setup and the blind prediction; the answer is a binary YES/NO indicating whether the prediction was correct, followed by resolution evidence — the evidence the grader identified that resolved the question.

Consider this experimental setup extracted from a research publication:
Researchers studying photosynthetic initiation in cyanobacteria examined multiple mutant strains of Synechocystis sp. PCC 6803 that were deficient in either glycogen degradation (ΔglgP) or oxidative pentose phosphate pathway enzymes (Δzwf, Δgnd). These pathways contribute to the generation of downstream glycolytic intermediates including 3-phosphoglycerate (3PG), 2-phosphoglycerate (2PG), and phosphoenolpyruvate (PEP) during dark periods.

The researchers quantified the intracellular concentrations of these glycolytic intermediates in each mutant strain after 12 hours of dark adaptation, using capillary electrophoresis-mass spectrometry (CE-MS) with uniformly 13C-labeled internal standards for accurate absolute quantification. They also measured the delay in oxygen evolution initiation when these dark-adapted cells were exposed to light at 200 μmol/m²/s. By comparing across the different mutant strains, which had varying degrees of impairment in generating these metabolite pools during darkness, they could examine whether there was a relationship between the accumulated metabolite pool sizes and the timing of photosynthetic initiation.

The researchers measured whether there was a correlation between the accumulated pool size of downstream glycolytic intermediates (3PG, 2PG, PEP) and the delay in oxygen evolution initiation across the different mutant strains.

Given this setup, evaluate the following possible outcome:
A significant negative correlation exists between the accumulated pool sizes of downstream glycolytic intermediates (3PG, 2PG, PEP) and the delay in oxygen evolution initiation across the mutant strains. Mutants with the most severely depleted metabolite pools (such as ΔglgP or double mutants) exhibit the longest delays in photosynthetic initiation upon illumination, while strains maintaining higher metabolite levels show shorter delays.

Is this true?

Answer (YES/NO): YES